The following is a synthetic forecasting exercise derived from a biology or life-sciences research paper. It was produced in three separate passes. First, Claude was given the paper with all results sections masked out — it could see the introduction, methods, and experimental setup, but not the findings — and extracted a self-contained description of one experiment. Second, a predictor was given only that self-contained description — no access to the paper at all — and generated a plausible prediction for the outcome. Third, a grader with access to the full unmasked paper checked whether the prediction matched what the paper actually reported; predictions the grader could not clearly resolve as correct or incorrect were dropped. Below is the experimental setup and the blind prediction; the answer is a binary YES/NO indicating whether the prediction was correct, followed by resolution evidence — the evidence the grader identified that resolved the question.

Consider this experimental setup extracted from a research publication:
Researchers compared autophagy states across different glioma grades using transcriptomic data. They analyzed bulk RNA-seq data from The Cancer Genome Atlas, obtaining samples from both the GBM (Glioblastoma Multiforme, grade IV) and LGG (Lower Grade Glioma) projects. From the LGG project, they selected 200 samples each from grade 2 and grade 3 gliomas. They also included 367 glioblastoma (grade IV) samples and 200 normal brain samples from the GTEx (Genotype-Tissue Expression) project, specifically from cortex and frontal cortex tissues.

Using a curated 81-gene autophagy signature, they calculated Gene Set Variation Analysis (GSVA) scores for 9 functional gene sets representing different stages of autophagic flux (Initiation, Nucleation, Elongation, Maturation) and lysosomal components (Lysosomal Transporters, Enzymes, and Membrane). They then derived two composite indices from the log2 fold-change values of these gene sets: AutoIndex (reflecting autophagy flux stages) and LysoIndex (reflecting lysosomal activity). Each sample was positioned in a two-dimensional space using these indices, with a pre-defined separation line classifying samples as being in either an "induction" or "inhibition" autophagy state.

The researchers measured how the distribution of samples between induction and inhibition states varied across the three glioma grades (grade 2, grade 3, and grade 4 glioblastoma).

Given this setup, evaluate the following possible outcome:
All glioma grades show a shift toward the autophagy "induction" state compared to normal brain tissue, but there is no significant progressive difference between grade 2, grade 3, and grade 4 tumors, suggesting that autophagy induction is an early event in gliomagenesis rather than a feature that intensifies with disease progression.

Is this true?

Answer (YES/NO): NO